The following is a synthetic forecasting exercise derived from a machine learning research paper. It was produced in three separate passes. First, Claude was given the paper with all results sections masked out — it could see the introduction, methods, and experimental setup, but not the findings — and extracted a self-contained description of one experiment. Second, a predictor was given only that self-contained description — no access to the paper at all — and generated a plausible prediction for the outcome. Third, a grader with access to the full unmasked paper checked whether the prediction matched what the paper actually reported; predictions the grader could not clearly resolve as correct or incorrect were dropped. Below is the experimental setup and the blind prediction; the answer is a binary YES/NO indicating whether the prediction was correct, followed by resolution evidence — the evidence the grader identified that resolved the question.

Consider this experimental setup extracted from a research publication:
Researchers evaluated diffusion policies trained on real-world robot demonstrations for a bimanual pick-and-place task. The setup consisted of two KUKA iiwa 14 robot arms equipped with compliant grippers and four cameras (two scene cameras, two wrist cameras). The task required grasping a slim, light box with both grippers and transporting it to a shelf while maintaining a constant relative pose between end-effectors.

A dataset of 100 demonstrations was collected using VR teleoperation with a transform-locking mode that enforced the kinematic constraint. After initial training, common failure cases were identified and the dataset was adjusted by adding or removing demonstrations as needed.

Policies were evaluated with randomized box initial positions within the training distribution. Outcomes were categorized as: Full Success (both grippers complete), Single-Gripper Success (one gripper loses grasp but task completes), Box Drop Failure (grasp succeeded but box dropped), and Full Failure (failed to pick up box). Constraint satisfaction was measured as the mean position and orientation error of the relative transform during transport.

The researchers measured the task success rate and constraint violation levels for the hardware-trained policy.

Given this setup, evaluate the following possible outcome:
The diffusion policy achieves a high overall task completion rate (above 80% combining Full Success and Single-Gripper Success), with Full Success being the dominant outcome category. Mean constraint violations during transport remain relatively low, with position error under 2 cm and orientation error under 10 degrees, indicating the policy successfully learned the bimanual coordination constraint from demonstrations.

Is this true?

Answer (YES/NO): NO